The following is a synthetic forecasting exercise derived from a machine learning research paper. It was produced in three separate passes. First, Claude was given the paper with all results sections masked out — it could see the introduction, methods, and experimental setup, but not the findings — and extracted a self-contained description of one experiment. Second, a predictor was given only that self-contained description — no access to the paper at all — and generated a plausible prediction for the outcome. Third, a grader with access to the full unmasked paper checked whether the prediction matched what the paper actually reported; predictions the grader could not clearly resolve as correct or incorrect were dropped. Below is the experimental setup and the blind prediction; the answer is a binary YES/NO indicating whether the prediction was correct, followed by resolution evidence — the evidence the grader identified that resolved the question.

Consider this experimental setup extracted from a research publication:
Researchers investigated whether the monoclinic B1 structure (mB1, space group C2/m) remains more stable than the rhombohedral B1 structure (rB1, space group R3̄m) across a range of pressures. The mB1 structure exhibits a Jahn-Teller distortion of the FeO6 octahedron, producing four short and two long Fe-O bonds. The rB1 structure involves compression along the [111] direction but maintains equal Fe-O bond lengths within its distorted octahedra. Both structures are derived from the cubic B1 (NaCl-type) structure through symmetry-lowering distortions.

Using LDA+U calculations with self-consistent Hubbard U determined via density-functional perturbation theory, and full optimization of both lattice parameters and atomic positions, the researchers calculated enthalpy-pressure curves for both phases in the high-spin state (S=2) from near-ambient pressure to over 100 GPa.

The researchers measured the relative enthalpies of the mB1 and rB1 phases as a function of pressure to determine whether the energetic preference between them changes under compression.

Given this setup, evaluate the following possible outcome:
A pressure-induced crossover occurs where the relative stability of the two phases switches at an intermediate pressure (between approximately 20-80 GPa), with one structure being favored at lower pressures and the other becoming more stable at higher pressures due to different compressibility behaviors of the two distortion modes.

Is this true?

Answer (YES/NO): NO